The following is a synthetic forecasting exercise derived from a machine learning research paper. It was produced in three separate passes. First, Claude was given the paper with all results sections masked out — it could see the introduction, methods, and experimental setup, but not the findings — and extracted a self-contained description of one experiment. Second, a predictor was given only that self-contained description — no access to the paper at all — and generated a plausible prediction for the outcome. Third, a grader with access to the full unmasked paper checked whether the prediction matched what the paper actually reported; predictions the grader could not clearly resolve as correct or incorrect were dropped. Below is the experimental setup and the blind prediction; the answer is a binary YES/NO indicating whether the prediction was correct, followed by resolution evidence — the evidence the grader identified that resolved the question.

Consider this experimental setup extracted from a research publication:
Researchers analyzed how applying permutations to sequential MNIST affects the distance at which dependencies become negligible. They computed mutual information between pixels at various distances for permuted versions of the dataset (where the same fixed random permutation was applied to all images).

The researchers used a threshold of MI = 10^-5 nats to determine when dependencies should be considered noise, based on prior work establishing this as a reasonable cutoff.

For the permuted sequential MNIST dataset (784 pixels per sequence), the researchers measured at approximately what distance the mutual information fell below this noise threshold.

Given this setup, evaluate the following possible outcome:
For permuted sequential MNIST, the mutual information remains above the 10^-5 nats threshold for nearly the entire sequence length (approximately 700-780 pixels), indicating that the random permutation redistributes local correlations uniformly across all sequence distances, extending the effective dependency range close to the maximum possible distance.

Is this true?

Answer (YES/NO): YES